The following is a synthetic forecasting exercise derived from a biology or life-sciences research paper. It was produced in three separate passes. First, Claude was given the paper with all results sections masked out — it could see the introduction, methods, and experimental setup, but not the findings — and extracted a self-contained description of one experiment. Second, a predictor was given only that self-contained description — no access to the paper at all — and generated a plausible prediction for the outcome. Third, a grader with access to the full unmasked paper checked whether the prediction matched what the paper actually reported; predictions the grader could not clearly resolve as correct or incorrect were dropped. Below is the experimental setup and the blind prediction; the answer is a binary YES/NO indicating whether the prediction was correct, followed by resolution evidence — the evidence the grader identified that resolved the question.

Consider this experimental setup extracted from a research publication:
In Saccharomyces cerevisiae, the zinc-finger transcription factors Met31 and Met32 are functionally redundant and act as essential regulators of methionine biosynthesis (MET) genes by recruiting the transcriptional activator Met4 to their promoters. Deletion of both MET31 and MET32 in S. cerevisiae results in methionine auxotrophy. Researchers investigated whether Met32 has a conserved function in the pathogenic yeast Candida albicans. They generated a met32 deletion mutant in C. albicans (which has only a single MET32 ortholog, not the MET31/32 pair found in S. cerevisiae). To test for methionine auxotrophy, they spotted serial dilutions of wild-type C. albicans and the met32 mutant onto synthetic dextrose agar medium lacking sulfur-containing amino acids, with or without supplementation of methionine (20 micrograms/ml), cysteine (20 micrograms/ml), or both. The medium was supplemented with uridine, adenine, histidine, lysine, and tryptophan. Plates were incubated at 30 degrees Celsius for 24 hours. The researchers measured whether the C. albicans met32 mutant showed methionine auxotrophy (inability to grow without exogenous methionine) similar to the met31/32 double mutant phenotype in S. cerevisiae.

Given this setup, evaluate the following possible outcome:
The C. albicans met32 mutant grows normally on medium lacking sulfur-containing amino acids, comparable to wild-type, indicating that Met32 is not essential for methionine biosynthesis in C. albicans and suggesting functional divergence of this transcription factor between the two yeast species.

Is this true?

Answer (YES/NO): YES